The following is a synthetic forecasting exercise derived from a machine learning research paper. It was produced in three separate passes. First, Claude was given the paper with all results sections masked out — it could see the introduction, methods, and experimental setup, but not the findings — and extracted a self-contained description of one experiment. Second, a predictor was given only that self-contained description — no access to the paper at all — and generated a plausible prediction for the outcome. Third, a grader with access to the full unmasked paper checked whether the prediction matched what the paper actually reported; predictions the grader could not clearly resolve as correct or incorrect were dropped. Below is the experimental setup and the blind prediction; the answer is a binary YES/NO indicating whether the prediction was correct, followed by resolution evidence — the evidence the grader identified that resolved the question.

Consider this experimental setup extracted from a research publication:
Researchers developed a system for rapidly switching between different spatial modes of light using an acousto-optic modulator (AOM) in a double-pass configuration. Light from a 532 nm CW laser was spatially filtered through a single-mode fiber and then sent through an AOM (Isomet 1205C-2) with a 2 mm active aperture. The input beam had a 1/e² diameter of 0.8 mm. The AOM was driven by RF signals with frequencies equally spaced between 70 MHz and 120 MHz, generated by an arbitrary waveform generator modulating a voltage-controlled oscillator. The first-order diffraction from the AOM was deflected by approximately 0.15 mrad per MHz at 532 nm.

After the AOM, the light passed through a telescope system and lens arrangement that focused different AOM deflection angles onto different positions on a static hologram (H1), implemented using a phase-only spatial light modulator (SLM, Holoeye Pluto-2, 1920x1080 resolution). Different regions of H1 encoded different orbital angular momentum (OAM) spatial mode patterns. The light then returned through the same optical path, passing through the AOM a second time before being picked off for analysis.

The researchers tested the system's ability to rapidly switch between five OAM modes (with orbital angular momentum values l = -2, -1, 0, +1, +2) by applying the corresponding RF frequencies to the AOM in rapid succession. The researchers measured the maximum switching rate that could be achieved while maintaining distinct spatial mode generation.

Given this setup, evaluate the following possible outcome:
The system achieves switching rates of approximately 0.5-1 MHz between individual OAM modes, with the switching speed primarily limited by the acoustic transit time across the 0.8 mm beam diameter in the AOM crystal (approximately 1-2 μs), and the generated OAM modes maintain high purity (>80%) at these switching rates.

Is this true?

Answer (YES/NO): NO